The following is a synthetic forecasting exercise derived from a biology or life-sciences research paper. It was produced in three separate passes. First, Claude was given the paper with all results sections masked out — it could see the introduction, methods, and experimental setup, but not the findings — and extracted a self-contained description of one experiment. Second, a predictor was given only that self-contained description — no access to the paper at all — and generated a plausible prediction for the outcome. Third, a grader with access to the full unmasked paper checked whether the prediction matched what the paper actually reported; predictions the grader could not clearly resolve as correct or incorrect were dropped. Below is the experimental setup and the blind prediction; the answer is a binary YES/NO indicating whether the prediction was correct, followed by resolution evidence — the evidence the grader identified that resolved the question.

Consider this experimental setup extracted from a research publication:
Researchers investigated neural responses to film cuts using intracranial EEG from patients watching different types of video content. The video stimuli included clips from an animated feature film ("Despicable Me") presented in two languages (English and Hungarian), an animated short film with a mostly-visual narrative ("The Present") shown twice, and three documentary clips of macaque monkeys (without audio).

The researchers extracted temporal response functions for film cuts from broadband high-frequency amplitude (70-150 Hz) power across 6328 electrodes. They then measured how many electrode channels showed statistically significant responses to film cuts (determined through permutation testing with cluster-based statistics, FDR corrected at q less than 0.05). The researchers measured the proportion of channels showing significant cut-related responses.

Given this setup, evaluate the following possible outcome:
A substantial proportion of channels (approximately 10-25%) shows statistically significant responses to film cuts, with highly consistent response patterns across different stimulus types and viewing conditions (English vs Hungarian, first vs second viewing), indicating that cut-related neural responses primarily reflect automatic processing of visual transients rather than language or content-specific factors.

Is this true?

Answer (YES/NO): NO